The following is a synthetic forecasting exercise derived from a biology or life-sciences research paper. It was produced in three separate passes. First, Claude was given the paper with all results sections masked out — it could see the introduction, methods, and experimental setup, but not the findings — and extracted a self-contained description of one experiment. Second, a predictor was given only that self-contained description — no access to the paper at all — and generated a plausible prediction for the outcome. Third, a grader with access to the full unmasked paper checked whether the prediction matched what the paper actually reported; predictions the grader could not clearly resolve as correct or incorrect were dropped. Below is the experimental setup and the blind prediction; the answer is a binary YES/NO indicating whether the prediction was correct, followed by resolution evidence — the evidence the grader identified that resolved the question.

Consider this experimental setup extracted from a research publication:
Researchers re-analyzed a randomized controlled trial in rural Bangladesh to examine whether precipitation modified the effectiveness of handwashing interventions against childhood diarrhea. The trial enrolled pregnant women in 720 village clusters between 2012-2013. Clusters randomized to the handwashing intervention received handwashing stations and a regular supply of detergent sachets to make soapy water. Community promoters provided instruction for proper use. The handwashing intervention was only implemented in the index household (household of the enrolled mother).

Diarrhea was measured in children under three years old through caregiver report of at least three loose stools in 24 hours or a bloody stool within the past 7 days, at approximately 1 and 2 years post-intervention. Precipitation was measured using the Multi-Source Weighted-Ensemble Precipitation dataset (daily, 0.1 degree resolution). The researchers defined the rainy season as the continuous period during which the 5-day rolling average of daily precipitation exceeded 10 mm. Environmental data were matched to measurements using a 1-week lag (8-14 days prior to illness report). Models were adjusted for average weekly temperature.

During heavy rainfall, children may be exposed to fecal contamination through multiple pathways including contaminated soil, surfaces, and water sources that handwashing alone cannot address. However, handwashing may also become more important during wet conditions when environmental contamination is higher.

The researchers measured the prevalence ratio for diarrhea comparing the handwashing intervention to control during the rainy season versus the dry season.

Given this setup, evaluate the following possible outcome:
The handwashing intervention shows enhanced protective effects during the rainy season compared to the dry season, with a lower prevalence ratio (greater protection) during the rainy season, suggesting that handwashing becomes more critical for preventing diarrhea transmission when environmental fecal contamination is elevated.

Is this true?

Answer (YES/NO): YES